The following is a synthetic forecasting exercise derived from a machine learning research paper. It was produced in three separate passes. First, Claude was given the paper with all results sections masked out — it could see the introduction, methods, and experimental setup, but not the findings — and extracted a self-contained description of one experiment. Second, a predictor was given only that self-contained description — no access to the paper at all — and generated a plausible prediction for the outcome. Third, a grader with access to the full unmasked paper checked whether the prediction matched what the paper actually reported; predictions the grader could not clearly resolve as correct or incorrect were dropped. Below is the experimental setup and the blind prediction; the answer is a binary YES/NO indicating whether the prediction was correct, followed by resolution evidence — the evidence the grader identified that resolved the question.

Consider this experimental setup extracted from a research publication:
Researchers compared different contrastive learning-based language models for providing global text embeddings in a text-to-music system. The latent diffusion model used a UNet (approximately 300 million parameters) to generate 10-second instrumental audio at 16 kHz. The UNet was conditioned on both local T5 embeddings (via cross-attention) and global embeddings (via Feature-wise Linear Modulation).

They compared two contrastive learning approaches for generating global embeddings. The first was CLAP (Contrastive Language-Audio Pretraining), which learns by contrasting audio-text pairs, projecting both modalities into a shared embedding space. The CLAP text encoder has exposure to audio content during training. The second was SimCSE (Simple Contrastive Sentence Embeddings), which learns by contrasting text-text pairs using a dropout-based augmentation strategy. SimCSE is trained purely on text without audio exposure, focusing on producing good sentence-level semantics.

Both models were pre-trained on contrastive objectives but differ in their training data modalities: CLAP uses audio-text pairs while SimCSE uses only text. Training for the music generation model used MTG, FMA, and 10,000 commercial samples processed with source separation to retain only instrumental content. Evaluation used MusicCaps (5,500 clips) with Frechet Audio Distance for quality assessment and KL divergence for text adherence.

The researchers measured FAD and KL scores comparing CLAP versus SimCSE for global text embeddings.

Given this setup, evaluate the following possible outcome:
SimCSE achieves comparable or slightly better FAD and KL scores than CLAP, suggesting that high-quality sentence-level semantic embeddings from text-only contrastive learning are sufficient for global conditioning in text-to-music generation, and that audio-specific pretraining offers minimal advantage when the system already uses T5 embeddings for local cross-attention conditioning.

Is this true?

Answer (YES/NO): NO